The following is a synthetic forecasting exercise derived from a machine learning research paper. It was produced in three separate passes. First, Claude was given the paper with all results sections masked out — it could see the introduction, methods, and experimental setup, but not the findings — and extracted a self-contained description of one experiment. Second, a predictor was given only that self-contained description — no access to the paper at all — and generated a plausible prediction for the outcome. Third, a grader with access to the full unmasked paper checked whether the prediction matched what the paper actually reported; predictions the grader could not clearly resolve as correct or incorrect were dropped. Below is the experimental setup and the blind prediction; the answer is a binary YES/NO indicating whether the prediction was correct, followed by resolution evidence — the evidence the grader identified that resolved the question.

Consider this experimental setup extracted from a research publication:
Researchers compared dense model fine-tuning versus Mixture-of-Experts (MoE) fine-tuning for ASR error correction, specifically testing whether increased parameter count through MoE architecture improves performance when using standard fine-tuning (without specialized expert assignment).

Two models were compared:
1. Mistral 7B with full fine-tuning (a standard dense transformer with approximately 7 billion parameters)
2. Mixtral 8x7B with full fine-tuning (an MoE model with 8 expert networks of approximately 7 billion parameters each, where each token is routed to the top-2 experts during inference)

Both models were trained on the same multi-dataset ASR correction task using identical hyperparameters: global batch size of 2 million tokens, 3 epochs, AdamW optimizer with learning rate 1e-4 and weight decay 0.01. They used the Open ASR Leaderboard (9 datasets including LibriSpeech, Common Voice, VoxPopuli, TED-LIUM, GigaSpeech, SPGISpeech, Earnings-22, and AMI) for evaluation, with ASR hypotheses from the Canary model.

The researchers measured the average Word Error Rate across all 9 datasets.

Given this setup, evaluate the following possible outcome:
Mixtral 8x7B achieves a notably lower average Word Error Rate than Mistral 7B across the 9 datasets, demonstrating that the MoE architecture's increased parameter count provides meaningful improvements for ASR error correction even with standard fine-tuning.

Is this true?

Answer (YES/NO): NO